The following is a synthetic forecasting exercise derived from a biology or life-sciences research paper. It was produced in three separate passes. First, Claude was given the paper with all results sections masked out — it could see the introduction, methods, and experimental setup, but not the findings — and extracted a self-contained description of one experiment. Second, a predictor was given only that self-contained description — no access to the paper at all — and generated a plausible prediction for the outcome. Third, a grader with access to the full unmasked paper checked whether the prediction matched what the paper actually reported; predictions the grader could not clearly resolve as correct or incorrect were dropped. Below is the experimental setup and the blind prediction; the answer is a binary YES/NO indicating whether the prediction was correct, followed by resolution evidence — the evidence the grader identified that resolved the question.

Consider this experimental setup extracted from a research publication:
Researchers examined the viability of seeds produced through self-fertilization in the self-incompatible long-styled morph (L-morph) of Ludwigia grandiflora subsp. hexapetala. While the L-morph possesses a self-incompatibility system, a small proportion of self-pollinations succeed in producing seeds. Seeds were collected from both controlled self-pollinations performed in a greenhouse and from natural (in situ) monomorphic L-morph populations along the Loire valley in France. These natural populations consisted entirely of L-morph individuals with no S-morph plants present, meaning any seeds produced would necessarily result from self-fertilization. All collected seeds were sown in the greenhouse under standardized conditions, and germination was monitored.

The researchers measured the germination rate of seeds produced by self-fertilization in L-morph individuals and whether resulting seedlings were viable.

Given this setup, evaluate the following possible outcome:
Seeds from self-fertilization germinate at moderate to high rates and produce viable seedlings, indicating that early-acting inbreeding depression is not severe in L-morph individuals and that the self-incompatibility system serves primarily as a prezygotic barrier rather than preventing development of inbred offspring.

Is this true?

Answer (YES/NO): YES